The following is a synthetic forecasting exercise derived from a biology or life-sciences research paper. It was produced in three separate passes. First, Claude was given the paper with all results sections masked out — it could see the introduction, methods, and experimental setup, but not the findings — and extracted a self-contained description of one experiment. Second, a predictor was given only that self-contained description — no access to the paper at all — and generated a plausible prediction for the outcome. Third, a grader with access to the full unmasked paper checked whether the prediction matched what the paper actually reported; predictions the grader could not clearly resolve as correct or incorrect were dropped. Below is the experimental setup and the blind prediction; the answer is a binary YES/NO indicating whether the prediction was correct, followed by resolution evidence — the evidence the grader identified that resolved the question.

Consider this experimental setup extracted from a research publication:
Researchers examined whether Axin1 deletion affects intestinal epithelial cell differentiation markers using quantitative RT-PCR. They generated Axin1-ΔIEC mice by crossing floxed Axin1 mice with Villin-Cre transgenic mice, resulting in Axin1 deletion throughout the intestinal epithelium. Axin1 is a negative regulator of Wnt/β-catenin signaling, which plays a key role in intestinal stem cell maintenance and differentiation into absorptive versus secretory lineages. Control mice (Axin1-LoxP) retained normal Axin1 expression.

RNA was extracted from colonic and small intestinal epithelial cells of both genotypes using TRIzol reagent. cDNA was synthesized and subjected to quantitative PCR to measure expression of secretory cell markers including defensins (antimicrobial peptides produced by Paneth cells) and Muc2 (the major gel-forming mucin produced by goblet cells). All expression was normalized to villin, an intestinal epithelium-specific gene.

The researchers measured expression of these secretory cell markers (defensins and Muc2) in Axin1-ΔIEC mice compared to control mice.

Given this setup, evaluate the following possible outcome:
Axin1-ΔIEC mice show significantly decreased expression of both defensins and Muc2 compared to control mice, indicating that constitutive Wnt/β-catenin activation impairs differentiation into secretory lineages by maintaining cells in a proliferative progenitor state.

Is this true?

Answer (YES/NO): NO